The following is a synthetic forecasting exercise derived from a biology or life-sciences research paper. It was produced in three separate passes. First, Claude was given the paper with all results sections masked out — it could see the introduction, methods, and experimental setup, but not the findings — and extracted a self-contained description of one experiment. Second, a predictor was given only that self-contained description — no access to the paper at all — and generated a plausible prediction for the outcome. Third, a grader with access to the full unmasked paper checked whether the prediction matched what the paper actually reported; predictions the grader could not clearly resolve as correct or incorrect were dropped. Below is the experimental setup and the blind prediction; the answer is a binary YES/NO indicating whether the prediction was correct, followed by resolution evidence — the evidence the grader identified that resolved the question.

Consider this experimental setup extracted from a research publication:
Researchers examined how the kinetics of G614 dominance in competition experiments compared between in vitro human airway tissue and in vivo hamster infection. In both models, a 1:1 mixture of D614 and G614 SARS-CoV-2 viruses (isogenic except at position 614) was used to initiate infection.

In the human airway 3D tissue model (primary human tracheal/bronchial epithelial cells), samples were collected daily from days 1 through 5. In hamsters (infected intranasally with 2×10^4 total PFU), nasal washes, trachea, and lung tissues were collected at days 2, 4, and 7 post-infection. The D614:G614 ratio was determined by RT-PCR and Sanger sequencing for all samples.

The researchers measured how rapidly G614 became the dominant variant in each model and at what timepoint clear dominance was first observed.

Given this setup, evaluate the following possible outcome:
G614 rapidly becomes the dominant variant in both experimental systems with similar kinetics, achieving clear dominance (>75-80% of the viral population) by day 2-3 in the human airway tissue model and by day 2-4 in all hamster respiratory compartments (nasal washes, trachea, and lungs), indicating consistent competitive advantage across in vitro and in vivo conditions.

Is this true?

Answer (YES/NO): NO